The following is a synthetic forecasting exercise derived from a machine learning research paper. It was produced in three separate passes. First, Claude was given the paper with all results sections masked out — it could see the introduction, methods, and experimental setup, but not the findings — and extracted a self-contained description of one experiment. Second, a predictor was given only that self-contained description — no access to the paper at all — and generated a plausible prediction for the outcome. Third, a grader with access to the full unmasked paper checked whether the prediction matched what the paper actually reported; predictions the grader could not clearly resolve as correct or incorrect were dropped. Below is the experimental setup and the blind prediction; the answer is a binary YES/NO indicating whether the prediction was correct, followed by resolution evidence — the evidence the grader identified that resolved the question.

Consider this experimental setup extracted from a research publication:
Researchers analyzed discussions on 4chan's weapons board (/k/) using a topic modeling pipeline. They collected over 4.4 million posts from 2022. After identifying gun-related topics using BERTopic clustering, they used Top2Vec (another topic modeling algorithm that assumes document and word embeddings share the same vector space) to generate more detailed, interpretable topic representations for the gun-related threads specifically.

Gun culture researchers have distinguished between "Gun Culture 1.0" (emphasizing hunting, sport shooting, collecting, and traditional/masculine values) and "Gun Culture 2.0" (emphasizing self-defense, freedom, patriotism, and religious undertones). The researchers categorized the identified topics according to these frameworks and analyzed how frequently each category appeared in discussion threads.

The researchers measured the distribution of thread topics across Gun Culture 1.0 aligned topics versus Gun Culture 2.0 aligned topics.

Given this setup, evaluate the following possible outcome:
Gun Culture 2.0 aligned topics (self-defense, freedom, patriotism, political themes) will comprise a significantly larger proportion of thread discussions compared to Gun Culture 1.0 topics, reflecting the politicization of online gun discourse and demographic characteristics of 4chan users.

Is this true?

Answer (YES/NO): YES